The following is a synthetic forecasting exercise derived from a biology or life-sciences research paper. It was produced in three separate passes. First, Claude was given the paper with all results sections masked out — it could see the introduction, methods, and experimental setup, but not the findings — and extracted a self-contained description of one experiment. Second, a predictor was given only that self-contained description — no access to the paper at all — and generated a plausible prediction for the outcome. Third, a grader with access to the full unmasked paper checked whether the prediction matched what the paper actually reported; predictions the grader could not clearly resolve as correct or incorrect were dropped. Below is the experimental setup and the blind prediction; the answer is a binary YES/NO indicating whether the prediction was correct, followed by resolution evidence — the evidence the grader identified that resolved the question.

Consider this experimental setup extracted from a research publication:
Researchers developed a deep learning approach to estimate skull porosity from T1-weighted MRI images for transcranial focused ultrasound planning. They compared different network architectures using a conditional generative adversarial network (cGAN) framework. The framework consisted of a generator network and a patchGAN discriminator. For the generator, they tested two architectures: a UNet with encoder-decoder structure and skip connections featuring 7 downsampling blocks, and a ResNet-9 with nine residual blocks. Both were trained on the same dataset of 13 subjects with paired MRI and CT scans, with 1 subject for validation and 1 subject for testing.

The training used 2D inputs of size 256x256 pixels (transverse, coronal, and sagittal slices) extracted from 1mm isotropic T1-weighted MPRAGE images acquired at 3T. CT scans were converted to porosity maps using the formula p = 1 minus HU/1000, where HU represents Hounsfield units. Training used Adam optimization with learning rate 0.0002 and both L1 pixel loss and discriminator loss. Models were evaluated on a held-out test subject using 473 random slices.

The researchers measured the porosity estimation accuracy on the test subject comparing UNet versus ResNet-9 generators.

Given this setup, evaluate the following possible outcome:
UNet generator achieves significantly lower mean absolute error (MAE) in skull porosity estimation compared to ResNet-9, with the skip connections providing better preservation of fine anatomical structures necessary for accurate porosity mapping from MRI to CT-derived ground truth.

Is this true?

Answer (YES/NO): NO